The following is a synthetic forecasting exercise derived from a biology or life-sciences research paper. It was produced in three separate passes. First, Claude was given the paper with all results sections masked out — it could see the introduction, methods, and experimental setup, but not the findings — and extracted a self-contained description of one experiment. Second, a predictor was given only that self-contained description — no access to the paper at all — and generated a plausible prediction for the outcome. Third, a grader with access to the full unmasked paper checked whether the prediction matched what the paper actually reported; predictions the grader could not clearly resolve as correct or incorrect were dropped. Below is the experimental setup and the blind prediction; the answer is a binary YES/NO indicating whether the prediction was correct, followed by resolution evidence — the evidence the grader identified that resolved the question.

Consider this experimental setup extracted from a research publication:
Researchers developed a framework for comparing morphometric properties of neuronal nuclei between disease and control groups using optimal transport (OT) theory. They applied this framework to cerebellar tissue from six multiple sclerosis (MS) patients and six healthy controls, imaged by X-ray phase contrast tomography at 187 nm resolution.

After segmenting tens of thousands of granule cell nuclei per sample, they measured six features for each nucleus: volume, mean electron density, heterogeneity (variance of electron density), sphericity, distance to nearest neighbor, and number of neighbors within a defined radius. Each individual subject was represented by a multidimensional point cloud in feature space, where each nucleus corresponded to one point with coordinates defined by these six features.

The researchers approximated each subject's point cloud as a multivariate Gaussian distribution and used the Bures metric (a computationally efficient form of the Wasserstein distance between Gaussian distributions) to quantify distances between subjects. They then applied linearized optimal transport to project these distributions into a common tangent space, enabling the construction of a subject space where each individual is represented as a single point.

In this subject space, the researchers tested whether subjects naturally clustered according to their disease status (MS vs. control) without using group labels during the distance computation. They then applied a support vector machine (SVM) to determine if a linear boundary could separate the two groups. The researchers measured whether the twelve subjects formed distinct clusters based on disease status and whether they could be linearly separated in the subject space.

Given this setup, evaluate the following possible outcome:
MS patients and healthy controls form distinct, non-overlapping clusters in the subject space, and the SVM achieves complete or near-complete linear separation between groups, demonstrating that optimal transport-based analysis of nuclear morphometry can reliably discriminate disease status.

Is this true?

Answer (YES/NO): YES